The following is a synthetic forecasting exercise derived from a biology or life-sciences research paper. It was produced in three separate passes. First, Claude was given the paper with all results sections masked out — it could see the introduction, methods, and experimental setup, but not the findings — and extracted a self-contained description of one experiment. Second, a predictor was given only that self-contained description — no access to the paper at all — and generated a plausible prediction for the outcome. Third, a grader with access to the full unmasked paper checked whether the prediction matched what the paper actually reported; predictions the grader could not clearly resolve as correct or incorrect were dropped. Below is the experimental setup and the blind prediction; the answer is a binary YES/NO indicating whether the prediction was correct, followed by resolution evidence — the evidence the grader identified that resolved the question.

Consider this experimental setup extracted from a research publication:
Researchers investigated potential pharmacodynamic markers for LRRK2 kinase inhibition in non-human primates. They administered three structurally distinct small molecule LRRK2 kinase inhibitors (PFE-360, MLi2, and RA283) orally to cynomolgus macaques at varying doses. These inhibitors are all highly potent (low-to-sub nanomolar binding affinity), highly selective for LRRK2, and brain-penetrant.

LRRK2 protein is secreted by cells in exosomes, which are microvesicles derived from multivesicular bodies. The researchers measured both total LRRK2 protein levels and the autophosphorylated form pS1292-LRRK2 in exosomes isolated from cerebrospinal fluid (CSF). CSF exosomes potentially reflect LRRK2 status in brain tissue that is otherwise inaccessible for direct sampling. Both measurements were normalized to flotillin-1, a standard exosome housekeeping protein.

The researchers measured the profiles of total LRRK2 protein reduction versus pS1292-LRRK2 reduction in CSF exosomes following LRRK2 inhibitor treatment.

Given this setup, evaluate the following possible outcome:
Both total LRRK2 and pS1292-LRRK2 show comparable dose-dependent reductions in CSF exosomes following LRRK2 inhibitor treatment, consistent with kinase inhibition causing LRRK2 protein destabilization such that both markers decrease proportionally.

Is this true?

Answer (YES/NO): NO